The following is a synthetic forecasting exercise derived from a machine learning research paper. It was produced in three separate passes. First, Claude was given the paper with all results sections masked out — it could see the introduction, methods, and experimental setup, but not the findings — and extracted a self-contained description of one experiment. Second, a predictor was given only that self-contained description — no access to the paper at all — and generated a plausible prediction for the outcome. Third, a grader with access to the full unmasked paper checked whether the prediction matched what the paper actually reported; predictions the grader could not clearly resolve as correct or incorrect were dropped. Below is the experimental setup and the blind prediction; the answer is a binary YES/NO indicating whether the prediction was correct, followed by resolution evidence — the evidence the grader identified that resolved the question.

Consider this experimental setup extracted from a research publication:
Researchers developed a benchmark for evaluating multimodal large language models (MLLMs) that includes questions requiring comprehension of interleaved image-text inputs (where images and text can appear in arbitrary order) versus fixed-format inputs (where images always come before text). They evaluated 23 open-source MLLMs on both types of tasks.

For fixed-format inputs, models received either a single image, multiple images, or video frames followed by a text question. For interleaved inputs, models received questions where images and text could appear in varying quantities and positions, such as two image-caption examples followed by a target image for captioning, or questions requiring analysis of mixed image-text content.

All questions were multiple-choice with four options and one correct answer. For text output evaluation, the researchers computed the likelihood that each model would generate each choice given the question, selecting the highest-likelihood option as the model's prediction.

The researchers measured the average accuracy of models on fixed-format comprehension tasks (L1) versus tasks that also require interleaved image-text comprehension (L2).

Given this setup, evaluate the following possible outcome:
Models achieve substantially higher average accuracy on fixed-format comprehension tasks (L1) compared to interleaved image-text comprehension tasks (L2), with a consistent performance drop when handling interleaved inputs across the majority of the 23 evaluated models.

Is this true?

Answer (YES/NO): NO